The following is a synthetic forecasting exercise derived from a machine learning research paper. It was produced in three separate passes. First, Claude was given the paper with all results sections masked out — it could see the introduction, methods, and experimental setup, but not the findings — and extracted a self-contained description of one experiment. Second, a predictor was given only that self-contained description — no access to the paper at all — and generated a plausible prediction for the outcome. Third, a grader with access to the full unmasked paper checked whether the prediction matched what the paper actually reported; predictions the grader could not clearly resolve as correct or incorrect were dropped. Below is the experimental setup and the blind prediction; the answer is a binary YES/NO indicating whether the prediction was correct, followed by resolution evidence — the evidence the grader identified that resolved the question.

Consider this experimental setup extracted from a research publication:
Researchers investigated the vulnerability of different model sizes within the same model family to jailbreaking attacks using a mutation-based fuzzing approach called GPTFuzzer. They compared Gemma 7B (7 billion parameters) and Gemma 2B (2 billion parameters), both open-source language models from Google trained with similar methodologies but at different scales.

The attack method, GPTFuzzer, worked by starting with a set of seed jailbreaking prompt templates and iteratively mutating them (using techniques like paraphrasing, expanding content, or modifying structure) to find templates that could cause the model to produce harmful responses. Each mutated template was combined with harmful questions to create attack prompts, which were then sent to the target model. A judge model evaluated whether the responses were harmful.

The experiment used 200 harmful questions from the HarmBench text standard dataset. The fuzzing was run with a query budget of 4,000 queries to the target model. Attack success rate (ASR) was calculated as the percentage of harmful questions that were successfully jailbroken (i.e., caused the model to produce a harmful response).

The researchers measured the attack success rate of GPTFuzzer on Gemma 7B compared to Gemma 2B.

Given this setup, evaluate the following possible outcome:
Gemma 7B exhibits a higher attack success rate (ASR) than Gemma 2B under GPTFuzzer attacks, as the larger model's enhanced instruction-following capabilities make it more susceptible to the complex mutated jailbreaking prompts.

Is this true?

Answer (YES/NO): YES